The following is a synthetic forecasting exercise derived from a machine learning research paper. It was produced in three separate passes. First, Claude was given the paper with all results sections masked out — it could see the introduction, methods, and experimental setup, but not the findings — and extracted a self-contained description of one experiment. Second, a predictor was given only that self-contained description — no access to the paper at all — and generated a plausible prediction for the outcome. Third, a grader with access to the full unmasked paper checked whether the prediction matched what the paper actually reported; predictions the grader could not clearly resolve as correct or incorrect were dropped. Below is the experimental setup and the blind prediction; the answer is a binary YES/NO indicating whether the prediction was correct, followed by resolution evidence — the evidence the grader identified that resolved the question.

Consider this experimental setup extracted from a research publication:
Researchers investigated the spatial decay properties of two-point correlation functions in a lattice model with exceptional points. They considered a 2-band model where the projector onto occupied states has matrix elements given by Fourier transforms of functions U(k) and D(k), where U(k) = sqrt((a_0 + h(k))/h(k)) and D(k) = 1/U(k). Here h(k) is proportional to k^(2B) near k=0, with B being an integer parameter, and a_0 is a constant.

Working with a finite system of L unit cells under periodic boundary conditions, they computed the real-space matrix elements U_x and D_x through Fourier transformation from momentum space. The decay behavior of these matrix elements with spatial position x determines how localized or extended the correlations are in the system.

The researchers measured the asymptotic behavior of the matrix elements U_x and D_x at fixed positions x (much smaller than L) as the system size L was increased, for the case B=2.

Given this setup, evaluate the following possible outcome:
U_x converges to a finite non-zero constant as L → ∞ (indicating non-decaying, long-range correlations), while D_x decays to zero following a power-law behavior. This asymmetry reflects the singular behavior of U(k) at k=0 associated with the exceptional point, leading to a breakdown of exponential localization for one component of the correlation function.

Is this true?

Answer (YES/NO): NO